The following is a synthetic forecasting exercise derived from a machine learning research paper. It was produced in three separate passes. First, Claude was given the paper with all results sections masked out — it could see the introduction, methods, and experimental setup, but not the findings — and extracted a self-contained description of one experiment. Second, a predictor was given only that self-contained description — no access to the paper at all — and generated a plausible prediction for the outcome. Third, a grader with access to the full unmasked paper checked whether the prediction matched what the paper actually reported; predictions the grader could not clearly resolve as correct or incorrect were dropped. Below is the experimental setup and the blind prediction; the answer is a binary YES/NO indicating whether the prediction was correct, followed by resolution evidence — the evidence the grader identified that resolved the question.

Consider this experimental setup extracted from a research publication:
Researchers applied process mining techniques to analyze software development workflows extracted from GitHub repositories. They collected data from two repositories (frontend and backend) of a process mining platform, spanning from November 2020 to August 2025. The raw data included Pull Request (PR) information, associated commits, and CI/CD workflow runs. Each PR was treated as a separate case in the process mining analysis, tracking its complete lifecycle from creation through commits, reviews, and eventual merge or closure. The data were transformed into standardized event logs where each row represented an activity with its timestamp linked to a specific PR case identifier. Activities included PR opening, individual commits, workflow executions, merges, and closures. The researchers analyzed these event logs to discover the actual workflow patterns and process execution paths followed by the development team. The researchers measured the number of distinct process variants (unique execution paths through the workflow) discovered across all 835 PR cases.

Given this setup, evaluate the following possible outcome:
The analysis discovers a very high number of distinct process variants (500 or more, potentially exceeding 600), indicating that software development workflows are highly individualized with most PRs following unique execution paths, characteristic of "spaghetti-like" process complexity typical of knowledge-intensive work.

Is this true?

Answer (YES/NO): NO